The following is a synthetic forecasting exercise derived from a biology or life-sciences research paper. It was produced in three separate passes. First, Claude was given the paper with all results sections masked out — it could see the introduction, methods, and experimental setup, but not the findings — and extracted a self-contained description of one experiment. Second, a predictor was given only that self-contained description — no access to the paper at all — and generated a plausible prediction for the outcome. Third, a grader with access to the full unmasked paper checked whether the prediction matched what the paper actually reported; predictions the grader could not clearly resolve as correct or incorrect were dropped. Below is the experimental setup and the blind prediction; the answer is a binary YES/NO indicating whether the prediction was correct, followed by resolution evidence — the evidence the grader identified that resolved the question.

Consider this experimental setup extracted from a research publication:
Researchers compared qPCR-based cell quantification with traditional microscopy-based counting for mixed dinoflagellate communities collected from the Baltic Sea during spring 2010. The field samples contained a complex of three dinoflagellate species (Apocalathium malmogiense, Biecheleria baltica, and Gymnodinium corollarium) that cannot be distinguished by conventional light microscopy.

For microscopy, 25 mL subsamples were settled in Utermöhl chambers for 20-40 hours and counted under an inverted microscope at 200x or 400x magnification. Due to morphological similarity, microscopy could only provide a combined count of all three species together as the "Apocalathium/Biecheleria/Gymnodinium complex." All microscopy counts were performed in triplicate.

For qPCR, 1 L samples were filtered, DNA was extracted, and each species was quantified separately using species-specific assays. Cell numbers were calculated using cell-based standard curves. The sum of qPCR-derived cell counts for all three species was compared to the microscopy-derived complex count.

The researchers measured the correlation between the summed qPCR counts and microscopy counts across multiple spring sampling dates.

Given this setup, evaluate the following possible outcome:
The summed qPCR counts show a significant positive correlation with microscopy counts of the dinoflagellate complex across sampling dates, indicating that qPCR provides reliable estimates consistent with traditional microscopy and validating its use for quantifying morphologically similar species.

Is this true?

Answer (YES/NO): NO